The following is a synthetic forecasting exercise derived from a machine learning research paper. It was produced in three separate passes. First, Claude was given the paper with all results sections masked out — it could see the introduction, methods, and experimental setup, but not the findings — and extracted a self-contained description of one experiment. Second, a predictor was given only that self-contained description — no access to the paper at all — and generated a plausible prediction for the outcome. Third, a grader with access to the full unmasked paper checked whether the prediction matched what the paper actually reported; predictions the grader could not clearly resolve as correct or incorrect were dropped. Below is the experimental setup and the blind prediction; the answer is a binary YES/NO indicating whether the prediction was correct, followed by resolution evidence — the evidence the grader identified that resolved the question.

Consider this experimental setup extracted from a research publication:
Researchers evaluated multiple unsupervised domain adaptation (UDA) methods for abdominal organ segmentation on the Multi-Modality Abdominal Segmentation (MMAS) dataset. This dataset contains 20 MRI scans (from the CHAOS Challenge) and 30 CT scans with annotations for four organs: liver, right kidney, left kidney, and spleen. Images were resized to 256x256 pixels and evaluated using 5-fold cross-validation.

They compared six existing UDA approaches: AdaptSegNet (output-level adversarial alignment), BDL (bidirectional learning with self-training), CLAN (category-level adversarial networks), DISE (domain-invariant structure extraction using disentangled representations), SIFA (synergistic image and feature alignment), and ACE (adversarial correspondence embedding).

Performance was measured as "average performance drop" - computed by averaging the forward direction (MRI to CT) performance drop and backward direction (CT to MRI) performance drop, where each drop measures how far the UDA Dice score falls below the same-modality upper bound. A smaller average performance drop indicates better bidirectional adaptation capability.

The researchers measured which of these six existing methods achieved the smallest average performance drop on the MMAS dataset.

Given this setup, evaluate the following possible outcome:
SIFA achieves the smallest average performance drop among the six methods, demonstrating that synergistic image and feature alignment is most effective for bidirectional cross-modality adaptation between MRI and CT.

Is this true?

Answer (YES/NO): NO